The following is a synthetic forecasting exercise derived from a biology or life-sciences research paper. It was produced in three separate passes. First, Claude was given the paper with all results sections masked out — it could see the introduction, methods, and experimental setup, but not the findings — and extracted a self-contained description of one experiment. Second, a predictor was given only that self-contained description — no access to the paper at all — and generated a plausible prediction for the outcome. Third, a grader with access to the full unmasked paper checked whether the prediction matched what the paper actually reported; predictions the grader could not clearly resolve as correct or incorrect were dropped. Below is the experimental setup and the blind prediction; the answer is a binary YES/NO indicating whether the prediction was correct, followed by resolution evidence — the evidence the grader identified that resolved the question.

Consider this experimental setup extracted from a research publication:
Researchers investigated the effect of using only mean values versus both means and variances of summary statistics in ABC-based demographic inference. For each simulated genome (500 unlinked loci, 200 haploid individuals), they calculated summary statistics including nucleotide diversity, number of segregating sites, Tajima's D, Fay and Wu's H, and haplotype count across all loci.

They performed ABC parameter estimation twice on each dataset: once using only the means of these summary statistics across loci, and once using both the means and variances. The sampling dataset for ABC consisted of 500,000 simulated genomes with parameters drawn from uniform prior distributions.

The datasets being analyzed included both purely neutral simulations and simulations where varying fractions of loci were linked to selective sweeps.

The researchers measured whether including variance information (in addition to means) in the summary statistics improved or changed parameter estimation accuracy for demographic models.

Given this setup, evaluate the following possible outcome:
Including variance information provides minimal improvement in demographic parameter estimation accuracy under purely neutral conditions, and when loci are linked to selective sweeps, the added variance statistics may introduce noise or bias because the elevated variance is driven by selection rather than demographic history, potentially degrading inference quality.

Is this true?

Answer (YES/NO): YES